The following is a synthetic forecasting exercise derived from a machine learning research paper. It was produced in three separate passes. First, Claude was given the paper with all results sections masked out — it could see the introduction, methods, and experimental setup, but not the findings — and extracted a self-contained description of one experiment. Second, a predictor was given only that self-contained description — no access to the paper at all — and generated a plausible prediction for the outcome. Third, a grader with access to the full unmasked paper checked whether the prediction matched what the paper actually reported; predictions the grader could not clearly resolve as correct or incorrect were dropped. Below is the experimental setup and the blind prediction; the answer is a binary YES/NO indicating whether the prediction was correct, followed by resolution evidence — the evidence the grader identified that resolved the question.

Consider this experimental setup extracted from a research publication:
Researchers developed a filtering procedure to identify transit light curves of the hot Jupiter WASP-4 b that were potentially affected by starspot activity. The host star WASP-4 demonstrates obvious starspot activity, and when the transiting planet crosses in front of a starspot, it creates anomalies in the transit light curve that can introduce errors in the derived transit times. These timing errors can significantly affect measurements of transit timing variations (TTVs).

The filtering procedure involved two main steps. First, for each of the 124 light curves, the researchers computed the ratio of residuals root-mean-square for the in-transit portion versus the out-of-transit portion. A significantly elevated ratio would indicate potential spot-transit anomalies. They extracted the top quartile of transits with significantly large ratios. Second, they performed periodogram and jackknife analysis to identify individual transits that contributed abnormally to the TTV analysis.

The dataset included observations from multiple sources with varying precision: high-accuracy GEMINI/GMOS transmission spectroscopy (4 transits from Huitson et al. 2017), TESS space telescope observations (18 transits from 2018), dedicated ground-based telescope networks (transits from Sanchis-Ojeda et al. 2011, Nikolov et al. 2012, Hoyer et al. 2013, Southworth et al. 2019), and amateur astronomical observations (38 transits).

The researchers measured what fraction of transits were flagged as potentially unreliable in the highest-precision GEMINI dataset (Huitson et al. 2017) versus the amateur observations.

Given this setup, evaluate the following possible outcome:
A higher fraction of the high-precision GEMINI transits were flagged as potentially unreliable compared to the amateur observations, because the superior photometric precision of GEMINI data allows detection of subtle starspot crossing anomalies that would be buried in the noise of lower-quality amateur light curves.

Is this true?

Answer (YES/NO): YES